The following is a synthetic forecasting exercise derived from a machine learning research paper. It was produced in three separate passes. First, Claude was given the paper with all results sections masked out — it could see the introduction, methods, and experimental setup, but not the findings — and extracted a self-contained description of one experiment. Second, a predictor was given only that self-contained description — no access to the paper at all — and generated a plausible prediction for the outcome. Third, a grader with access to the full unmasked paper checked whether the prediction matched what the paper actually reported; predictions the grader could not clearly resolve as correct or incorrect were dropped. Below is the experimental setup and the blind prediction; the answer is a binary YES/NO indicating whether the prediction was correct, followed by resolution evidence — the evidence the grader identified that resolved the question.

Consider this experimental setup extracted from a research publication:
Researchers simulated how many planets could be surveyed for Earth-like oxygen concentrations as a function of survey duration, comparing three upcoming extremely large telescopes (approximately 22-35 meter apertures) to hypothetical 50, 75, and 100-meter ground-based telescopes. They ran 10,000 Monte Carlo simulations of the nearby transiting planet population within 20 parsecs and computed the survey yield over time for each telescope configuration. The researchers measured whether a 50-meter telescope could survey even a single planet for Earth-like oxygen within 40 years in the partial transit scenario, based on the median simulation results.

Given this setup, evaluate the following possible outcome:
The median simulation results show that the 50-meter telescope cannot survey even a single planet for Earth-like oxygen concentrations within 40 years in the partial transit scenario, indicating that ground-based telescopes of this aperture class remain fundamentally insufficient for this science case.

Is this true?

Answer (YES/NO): NO